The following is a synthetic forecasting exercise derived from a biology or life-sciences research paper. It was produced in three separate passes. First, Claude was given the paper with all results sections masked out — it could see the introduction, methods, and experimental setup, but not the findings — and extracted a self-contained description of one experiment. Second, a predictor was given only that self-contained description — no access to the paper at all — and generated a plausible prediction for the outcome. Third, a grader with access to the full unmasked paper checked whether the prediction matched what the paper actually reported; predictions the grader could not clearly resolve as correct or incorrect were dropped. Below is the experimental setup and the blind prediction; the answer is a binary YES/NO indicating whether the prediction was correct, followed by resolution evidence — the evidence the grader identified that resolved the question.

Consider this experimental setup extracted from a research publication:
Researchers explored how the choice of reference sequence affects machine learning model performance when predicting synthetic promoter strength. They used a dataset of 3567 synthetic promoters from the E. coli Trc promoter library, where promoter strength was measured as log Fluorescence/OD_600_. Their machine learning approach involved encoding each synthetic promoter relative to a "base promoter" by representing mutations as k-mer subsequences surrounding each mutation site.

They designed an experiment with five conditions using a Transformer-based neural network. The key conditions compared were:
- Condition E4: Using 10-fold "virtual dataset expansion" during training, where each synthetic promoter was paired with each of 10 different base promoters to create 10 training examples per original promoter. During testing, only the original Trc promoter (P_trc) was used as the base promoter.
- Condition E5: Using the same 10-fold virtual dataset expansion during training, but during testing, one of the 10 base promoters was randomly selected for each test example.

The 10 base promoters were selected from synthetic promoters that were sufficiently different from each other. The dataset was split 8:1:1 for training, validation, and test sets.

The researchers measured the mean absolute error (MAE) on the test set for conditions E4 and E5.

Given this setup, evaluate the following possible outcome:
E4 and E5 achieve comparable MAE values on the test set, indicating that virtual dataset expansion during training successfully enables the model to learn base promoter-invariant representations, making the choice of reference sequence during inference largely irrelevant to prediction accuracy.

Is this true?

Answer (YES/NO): NO